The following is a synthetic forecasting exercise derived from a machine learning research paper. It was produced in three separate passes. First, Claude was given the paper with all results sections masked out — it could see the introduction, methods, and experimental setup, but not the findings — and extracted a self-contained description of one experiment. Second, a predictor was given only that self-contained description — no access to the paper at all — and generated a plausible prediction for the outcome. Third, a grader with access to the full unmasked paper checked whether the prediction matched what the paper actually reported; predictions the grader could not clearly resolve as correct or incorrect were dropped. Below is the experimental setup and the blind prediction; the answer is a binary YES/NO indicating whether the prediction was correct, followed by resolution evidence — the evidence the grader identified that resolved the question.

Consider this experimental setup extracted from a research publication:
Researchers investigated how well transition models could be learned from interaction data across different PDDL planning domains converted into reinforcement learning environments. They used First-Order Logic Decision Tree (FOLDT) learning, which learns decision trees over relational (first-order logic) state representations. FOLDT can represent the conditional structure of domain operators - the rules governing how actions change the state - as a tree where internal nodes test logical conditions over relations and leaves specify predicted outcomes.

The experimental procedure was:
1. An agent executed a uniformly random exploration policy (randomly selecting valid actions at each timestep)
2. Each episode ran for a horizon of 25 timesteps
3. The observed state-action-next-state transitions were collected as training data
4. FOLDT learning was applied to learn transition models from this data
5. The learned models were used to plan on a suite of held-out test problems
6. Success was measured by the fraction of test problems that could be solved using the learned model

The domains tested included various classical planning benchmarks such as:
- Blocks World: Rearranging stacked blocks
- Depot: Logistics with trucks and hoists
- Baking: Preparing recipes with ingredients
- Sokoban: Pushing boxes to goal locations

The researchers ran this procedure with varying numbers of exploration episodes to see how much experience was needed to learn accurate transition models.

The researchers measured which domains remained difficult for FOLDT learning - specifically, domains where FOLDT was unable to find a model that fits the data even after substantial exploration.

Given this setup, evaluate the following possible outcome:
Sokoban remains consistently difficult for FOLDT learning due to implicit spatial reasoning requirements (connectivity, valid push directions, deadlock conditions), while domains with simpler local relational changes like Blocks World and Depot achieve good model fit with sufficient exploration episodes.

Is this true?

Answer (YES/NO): NO